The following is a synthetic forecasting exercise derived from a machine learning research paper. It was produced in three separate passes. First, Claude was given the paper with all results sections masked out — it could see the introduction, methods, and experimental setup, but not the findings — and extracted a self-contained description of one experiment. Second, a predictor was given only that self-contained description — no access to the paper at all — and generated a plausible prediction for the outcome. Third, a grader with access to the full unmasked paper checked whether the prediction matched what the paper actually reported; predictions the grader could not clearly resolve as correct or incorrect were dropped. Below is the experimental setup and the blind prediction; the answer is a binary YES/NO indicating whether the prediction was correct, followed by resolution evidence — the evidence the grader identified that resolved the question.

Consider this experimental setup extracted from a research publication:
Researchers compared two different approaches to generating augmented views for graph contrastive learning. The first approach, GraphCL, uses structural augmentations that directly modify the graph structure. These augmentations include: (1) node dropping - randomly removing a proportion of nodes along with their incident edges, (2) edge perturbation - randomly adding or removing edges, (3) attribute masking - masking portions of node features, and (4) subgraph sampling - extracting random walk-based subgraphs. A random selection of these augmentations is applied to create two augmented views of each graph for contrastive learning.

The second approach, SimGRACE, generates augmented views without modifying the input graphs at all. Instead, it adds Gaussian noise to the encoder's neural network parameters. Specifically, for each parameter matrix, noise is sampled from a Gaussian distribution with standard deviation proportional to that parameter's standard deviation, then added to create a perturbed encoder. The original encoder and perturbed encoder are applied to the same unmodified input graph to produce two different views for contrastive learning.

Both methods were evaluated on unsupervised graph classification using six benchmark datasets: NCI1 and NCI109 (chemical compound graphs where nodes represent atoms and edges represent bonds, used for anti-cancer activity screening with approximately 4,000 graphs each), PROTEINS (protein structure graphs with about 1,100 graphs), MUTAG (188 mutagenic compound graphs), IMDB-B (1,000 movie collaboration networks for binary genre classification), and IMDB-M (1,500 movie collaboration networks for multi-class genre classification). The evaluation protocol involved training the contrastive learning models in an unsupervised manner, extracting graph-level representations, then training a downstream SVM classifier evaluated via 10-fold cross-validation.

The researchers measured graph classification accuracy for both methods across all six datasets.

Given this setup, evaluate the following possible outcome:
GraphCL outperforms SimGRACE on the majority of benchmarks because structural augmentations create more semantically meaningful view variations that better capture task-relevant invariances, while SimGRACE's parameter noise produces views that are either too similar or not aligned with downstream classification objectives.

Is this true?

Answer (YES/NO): NO